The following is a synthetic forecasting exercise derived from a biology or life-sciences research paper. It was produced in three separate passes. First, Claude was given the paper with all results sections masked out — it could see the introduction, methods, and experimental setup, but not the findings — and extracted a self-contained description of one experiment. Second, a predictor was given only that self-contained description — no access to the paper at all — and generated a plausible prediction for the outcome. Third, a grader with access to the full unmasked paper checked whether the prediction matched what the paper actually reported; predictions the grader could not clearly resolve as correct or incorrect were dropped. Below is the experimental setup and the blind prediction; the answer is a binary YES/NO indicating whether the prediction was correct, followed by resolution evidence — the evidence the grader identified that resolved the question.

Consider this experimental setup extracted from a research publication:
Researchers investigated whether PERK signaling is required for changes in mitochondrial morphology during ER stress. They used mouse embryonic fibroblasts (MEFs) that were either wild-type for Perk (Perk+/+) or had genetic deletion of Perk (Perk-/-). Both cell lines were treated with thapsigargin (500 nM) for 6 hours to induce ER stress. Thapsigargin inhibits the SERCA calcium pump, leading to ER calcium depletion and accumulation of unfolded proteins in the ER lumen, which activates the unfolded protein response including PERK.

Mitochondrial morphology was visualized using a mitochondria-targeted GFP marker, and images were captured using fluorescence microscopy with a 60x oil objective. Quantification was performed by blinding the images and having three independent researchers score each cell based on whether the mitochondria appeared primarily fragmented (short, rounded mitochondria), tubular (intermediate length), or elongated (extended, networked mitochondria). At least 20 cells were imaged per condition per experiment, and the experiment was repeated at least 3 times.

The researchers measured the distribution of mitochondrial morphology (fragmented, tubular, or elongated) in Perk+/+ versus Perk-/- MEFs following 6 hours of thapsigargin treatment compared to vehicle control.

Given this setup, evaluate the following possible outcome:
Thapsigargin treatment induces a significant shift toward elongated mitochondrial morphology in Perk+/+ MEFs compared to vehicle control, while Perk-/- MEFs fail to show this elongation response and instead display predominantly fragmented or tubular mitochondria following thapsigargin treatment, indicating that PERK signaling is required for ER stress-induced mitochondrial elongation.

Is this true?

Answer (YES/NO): YES